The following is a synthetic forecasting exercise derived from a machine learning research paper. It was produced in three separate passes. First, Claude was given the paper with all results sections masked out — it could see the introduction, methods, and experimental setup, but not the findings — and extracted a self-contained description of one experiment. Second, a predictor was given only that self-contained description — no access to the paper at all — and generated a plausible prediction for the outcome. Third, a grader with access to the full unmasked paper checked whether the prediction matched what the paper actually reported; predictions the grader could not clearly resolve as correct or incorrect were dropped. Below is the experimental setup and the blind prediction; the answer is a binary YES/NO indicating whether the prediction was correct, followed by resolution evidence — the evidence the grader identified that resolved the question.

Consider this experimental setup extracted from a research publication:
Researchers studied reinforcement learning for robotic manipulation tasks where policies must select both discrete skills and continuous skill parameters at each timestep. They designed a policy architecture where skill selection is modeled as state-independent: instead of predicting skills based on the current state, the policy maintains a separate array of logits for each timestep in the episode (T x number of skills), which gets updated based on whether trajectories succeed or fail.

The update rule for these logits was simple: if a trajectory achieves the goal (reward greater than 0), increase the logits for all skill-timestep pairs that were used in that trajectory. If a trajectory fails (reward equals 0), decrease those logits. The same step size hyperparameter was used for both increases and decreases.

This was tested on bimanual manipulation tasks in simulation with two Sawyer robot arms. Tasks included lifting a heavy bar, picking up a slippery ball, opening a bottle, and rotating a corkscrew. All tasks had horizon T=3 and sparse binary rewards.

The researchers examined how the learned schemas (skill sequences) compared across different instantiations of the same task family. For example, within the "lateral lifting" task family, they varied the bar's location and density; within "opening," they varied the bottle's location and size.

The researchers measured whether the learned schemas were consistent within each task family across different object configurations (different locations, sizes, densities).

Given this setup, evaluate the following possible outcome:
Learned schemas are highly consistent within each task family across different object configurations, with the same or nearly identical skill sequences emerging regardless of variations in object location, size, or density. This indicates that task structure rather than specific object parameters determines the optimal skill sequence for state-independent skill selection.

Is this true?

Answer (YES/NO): YES